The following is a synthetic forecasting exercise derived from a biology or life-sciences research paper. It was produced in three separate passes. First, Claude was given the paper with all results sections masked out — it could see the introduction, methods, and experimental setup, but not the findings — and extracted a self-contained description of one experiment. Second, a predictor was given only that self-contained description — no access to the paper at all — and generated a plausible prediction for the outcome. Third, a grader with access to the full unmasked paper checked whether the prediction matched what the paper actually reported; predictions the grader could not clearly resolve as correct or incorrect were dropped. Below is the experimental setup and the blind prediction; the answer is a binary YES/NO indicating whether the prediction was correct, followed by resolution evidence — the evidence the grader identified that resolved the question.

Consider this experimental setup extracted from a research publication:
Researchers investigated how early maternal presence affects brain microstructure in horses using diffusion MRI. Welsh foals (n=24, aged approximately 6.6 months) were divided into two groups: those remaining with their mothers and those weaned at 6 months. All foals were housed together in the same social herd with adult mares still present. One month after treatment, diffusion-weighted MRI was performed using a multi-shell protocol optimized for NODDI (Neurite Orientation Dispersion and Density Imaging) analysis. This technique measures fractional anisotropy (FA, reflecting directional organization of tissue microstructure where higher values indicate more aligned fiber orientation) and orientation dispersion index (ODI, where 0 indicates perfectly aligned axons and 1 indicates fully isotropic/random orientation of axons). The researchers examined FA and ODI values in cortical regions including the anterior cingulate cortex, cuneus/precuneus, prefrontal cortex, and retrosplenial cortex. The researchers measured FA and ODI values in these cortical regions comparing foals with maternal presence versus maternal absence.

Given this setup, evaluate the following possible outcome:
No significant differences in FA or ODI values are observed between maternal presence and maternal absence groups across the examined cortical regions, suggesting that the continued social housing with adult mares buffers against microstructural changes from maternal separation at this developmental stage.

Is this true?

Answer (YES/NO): NO